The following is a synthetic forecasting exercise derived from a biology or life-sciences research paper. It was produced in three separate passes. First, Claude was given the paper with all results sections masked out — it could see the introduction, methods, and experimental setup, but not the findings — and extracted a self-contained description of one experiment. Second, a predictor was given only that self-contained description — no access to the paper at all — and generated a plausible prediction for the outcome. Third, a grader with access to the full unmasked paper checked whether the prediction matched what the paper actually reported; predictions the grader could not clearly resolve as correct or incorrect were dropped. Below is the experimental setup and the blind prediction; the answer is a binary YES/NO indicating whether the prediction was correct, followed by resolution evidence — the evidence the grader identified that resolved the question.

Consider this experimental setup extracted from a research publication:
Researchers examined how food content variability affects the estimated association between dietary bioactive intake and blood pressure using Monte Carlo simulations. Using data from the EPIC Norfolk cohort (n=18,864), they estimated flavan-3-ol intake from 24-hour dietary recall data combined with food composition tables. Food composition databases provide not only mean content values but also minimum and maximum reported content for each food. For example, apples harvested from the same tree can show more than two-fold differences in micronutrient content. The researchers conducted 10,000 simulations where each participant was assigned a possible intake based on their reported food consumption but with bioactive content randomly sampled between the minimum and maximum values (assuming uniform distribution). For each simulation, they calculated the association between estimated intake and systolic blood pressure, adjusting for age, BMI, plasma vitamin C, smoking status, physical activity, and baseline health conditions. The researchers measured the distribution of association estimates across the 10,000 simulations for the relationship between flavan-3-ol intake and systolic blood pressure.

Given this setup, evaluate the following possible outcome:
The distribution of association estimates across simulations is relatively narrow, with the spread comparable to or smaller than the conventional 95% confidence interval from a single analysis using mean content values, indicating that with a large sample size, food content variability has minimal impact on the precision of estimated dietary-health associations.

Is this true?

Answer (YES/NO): NO